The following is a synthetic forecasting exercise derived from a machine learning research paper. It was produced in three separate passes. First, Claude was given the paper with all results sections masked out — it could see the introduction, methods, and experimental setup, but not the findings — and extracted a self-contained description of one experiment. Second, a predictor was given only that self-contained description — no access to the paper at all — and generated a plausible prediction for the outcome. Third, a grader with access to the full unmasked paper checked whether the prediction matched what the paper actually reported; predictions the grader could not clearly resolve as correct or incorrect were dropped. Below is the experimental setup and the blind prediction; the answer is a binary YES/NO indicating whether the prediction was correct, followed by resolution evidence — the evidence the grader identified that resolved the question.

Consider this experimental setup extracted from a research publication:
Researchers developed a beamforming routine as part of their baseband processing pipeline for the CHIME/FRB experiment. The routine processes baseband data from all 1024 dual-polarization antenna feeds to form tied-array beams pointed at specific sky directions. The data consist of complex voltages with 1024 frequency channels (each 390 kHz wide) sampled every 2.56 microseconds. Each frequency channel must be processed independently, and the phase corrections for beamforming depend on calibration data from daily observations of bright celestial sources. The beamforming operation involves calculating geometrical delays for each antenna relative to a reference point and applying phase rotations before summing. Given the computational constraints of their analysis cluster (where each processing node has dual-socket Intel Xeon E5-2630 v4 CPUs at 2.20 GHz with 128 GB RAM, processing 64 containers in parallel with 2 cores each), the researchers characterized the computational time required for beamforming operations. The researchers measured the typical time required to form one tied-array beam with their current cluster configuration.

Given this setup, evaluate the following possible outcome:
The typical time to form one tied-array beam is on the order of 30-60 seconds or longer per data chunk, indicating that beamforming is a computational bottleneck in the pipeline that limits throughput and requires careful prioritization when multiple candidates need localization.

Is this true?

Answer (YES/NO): NO